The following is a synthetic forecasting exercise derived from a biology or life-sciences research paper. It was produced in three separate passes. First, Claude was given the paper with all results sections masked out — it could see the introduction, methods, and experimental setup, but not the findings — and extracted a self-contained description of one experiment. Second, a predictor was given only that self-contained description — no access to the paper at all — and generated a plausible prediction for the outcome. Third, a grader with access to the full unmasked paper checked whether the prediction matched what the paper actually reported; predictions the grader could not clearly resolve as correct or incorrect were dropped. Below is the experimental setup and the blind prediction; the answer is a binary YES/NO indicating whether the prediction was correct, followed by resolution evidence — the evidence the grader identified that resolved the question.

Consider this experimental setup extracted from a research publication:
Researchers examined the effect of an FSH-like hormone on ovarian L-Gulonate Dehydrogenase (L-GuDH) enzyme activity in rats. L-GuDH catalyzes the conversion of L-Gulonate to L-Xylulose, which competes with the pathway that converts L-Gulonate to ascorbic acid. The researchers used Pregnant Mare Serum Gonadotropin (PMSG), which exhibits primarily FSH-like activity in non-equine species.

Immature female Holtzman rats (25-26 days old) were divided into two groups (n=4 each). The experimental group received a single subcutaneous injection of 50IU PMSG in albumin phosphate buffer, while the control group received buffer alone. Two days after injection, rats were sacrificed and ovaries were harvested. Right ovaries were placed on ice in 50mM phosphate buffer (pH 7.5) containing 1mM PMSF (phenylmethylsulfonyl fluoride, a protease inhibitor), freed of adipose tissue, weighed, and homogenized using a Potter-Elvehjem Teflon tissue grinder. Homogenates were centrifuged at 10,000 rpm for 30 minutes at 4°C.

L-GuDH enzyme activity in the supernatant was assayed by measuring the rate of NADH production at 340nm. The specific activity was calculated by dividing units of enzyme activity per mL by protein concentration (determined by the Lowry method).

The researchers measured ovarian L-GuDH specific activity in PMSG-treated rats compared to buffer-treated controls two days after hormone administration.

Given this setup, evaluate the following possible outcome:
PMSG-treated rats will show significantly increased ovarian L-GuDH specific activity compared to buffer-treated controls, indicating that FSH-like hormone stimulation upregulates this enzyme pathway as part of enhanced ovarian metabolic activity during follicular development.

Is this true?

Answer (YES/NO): YES